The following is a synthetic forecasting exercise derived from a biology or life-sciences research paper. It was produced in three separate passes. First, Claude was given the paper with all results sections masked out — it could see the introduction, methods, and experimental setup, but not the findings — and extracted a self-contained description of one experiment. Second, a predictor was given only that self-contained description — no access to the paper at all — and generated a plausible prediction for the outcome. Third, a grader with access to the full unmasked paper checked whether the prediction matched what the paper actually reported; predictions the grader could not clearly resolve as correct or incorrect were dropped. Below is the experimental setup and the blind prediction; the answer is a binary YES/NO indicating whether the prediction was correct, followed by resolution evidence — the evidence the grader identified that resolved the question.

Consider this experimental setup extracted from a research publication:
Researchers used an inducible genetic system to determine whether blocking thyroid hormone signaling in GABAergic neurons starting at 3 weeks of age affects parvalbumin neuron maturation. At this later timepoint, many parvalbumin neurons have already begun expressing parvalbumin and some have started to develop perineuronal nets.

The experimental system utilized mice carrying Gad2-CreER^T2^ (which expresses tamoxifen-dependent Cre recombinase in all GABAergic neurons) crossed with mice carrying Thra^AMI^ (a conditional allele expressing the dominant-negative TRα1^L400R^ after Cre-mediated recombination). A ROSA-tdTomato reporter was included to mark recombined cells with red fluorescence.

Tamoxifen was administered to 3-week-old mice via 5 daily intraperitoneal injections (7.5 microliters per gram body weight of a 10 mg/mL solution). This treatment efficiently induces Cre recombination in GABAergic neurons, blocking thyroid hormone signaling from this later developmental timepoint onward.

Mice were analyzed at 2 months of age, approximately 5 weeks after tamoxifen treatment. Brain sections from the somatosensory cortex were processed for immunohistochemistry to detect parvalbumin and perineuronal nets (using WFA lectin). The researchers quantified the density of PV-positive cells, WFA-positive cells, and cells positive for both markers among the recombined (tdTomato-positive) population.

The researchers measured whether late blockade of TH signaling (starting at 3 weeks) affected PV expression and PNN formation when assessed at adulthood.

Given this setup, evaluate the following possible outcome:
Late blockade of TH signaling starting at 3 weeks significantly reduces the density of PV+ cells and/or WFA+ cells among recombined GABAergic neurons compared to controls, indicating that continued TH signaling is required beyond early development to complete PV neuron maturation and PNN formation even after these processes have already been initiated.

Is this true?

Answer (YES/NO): NO